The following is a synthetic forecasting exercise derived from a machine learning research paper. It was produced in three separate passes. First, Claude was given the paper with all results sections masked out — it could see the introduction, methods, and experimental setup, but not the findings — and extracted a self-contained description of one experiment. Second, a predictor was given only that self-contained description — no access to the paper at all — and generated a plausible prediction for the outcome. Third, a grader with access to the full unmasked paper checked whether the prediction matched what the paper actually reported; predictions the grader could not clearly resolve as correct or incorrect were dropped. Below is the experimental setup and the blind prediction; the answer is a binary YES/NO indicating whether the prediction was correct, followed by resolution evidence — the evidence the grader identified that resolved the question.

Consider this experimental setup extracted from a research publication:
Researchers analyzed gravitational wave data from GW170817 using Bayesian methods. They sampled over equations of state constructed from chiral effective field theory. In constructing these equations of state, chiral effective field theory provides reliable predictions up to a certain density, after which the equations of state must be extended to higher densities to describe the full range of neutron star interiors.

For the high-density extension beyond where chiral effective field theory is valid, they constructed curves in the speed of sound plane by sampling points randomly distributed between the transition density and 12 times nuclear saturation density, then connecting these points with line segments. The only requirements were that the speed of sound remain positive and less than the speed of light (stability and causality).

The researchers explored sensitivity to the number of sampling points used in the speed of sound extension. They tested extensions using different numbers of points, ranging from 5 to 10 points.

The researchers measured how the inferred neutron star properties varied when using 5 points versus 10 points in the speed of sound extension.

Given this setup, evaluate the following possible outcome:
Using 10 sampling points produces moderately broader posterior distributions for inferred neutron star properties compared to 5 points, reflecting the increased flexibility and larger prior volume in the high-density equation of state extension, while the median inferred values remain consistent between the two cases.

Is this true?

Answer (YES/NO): NO